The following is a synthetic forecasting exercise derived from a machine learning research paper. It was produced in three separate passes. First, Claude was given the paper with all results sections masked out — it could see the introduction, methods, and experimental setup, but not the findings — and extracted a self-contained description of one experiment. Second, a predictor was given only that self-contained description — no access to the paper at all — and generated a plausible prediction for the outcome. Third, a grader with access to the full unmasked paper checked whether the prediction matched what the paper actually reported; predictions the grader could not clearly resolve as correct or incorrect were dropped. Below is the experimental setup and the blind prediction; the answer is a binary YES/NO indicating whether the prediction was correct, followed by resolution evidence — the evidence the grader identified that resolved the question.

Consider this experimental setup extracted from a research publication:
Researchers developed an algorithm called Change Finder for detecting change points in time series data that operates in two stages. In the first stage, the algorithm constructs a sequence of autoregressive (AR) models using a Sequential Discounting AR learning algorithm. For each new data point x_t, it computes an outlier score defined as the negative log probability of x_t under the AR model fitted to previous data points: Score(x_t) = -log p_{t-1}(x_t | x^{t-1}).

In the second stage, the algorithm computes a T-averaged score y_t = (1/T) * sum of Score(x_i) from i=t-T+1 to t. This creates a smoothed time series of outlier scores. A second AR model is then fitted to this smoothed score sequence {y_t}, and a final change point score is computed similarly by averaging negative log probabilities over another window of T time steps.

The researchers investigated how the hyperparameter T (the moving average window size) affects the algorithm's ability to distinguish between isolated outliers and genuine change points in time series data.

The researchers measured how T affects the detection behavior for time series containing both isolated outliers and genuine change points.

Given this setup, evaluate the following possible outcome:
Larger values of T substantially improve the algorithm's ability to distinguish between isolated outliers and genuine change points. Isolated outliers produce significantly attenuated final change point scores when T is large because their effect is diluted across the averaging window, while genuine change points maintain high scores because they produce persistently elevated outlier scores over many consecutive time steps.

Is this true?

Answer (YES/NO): YES